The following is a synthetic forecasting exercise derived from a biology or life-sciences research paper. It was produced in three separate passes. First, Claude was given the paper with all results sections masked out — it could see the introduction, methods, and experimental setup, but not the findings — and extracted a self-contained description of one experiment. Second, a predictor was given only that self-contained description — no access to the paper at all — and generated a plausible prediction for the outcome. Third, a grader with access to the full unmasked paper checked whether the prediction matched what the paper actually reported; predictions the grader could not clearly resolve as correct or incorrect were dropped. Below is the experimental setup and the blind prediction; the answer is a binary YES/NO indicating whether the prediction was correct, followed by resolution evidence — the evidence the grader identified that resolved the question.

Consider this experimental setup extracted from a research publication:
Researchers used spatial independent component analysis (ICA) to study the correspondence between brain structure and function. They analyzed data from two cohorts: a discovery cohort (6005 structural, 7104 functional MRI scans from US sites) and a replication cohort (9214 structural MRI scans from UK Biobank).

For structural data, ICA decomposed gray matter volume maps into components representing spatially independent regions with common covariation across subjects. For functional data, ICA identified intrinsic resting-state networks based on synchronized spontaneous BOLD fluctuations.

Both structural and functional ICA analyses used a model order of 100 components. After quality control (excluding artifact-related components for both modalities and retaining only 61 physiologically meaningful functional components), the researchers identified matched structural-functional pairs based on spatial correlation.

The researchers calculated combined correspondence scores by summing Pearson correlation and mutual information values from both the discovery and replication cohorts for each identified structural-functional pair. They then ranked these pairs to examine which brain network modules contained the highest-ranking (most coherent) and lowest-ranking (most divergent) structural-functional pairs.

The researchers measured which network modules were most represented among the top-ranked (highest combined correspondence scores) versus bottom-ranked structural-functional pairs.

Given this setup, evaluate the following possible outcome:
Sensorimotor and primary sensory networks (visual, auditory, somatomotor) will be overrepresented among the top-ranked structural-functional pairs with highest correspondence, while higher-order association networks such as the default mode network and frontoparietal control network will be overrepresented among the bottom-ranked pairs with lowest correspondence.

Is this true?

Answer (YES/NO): NO